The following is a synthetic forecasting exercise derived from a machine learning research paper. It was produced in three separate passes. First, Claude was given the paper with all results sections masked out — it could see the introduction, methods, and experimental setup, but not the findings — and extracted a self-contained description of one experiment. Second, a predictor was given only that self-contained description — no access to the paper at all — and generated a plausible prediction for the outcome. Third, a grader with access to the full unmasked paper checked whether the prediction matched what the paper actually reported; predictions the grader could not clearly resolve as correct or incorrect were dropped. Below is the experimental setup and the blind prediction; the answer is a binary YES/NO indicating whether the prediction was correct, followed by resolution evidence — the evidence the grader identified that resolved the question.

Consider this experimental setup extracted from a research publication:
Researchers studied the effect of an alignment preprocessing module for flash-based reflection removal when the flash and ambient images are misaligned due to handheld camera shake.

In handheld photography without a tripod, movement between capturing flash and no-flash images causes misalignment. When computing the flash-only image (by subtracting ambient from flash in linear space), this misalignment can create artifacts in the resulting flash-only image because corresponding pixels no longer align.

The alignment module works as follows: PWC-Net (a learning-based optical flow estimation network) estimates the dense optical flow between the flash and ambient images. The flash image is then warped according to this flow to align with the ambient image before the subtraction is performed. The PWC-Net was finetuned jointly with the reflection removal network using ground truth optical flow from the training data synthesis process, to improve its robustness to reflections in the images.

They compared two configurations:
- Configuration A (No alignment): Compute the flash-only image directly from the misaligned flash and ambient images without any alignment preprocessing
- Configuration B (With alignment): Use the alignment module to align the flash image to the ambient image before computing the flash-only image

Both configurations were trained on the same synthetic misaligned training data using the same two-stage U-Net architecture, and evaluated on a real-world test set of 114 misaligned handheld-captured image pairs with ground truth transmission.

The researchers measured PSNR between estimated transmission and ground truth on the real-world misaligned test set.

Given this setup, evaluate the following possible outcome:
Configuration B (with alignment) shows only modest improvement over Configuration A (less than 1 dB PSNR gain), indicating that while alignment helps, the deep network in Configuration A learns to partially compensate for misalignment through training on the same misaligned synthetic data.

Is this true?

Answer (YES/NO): NO